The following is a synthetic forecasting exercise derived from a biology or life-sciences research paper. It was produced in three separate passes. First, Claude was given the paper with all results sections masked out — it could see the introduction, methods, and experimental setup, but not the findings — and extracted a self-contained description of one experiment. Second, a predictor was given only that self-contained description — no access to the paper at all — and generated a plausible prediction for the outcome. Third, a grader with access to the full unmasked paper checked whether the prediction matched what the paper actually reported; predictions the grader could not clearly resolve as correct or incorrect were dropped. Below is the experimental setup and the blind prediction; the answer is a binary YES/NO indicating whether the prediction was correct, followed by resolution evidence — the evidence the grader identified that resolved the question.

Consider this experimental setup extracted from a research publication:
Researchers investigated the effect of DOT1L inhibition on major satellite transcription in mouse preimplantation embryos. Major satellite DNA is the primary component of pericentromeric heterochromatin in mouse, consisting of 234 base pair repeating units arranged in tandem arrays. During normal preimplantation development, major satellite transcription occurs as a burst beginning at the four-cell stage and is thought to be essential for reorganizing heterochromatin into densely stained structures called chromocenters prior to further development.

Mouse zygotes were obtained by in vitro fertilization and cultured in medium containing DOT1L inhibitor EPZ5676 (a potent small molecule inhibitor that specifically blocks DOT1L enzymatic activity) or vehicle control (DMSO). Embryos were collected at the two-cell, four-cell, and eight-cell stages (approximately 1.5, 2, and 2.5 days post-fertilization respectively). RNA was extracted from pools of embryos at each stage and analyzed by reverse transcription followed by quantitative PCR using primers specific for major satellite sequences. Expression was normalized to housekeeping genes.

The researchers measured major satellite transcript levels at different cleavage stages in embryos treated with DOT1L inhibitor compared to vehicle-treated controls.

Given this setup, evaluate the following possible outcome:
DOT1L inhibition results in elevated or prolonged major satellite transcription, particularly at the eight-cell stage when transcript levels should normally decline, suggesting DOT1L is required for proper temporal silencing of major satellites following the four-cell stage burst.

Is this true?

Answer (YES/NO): NO